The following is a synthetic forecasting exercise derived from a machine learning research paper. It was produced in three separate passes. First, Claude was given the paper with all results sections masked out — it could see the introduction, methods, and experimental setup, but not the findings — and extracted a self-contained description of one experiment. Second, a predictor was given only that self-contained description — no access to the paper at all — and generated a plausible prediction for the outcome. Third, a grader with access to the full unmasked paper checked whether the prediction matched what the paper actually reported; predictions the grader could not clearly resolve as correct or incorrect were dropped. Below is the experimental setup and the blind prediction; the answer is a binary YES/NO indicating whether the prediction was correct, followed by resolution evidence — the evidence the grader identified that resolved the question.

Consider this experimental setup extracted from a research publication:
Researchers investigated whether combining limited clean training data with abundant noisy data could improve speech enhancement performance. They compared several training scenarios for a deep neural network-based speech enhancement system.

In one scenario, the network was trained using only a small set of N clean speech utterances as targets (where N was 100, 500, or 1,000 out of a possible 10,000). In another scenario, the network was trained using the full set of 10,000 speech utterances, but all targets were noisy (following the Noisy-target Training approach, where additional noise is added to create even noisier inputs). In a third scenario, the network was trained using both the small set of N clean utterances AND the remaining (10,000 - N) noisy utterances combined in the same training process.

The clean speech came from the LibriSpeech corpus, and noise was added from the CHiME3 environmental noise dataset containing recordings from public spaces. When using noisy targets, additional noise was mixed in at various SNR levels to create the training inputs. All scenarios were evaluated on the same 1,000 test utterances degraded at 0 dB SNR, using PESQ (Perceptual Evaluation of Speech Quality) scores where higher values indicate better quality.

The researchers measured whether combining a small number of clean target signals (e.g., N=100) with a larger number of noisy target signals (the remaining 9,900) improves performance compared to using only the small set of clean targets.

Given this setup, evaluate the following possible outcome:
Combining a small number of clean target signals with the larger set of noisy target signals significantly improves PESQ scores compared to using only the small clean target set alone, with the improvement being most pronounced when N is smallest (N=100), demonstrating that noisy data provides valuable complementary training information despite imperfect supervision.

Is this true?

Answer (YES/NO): NO